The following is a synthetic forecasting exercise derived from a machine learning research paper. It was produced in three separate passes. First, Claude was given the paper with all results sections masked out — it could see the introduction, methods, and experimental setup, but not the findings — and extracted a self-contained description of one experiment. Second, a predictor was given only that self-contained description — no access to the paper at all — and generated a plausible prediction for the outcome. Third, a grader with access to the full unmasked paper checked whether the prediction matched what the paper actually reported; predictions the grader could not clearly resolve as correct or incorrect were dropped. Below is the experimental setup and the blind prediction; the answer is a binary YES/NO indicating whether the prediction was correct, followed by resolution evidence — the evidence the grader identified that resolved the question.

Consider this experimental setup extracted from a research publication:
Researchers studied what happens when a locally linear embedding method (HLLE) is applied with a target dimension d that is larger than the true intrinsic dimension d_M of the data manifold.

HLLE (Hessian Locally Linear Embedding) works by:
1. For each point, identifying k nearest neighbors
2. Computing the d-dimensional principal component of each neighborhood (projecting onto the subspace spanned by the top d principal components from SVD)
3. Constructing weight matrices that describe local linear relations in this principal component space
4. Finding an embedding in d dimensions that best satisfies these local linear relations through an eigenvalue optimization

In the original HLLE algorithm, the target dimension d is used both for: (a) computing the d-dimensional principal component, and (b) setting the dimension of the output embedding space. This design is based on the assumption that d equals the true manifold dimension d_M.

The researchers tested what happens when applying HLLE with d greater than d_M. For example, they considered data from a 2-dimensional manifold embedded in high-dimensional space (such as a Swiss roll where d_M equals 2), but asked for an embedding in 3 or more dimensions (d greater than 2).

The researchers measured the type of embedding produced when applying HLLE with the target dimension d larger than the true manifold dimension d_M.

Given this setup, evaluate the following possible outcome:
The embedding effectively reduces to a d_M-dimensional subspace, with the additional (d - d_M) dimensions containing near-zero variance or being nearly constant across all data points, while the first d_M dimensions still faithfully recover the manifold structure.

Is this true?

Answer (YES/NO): NO